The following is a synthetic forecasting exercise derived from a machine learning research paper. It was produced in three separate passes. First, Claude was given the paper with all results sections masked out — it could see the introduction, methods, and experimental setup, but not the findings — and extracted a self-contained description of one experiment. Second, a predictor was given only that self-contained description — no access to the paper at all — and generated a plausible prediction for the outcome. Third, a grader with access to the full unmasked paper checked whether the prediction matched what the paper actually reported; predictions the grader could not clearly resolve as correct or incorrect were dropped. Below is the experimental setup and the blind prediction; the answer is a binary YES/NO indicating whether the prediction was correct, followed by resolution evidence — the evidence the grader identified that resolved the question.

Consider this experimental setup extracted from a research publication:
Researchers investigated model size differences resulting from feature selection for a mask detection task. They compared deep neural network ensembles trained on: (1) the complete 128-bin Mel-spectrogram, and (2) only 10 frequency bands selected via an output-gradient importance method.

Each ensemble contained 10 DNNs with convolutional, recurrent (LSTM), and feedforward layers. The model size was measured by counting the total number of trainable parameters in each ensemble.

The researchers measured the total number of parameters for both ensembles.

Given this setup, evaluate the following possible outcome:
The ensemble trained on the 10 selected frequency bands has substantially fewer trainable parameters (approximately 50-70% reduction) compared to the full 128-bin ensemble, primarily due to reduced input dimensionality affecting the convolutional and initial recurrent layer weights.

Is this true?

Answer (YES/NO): NO